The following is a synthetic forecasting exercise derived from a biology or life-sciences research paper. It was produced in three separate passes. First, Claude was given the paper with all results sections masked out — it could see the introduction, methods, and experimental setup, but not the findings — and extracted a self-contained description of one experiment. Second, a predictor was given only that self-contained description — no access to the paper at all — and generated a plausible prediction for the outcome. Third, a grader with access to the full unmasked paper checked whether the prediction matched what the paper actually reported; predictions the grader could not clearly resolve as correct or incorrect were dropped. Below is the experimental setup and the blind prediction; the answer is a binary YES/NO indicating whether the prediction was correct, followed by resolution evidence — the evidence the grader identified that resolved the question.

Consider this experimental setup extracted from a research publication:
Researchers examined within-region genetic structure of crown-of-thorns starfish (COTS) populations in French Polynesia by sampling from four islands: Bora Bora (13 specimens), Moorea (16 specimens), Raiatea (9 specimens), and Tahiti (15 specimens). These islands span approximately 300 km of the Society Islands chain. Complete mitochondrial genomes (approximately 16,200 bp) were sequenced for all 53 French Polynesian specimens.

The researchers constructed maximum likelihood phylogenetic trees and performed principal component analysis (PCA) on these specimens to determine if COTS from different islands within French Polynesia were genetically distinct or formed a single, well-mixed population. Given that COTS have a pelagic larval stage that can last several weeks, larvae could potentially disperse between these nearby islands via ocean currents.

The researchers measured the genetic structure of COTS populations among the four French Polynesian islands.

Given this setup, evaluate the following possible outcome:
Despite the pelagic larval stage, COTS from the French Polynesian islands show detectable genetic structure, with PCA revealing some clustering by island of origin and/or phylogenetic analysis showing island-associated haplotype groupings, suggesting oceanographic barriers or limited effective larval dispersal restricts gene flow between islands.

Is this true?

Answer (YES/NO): NO